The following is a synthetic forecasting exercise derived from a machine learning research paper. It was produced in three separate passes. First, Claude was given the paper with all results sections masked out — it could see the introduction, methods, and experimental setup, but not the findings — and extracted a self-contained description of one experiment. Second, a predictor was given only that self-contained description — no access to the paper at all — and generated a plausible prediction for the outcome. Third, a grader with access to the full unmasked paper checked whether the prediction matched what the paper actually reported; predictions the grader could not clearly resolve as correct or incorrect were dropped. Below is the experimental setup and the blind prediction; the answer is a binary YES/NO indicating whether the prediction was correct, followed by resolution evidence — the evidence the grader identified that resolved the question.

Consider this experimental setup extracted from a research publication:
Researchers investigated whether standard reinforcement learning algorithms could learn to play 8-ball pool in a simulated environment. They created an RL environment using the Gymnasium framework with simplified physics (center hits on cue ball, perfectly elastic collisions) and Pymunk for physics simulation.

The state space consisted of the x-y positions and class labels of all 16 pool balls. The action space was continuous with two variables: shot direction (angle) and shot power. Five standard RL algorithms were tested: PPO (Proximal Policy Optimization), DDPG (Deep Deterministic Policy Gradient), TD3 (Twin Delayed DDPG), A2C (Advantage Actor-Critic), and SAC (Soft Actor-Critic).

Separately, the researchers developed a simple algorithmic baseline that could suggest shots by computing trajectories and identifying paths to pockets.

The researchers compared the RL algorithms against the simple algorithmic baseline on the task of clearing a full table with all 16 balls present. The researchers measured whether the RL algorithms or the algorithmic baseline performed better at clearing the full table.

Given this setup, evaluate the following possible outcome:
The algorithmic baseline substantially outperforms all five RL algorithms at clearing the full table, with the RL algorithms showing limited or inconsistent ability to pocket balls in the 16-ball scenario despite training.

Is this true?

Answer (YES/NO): YES